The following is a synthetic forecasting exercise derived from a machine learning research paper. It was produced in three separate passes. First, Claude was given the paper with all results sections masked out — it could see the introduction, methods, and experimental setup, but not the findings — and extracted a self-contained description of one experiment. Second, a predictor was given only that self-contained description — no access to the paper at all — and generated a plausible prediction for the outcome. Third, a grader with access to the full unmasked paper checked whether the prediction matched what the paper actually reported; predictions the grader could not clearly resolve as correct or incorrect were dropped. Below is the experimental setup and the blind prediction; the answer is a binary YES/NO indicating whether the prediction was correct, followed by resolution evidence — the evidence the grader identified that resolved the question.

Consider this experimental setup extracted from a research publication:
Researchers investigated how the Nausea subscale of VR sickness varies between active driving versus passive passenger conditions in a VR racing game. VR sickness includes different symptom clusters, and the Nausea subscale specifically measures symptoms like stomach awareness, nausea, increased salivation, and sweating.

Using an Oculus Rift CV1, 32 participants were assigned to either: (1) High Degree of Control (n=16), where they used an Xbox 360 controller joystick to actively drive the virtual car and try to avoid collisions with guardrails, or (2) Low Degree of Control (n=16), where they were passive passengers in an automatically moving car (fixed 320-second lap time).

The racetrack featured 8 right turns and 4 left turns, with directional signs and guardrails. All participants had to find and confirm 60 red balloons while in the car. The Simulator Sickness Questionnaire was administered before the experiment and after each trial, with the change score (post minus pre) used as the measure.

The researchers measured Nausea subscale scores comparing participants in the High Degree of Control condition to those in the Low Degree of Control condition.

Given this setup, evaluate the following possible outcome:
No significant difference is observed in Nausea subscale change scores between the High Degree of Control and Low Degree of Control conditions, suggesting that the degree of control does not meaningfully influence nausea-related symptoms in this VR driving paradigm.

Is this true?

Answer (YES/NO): YES